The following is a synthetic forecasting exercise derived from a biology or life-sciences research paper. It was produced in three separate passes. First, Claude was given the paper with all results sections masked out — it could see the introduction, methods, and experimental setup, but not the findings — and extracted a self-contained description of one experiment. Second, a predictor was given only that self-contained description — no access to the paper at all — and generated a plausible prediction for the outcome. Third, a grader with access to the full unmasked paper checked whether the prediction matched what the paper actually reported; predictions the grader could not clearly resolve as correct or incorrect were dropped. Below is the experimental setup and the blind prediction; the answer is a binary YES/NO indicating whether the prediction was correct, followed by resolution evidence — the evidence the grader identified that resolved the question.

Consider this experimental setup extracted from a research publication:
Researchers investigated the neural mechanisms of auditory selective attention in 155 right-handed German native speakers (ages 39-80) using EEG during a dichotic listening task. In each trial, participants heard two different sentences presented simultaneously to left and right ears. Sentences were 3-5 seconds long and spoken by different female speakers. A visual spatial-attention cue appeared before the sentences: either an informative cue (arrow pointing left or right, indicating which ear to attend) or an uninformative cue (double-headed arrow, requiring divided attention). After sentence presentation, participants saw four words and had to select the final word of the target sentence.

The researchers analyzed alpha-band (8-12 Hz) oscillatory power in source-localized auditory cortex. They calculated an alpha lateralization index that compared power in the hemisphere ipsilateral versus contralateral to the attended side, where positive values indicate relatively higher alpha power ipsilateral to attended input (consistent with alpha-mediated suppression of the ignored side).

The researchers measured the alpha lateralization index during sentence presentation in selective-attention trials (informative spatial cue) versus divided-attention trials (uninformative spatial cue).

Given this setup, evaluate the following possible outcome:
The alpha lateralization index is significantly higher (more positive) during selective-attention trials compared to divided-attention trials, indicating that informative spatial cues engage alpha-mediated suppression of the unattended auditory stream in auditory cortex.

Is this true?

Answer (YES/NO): NO